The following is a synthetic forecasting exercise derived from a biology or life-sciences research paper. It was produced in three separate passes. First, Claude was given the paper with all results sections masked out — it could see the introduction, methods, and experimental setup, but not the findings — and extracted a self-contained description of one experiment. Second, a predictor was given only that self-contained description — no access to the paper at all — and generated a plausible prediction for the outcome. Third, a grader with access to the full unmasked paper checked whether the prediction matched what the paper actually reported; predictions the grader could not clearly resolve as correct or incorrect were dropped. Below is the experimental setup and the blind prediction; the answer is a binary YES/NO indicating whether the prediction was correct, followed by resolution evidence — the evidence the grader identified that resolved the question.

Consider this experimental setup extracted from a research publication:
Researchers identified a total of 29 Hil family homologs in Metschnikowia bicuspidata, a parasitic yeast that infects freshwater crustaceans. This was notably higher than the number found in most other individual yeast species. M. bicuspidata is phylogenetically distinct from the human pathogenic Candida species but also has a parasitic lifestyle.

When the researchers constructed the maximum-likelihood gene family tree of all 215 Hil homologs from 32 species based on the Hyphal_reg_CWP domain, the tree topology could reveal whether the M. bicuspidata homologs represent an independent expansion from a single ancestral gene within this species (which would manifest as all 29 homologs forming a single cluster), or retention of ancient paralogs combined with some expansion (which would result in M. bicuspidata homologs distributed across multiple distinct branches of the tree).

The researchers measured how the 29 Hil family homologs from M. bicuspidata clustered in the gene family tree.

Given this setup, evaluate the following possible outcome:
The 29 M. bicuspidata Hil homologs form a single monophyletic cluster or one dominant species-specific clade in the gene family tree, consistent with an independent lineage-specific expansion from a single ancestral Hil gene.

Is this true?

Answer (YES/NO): YES